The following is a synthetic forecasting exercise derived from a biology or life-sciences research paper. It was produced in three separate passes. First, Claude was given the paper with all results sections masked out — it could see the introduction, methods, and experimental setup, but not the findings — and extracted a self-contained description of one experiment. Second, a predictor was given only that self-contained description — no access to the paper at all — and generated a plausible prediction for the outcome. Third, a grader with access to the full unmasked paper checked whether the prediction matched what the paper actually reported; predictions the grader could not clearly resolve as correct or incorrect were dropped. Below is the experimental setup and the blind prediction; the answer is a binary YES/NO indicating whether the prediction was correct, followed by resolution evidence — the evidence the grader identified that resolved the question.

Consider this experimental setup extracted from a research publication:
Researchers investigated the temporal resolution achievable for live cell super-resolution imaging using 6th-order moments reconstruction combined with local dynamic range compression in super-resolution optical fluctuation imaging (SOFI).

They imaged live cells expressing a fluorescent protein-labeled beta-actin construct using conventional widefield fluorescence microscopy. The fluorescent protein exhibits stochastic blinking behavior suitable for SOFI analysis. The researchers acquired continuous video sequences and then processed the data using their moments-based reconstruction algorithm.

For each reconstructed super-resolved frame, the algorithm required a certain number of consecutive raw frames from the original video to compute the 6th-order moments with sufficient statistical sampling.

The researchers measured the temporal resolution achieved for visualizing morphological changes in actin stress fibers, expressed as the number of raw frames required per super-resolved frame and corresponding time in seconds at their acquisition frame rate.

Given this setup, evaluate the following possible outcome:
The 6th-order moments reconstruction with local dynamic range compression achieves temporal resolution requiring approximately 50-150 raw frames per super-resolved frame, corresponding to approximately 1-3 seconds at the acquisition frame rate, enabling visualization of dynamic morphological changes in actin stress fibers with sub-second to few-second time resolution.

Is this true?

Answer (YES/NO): NO